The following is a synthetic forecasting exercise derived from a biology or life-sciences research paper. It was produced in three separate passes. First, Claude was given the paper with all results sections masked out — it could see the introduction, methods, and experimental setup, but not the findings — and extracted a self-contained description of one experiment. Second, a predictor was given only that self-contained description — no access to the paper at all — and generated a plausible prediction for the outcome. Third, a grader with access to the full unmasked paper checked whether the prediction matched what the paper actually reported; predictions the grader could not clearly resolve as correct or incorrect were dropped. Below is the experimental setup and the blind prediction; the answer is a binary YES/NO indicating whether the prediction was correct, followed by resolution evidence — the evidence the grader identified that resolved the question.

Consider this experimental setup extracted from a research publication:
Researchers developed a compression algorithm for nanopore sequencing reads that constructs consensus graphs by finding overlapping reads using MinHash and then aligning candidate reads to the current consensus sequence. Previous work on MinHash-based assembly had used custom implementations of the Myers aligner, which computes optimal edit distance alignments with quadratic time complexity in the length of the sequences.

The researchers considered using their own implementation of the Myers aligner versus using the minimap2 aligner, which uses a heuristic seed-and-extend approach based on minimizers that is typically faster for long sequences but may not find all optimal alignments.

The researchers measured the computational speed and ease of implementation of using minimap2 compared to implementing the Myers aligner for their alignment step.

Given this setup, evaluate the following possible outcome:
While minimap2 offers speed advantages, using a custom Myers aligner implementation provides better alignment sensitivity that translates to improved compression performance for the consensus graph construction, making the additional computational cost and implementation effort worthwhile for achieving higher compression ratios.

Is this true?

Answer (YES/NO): NO